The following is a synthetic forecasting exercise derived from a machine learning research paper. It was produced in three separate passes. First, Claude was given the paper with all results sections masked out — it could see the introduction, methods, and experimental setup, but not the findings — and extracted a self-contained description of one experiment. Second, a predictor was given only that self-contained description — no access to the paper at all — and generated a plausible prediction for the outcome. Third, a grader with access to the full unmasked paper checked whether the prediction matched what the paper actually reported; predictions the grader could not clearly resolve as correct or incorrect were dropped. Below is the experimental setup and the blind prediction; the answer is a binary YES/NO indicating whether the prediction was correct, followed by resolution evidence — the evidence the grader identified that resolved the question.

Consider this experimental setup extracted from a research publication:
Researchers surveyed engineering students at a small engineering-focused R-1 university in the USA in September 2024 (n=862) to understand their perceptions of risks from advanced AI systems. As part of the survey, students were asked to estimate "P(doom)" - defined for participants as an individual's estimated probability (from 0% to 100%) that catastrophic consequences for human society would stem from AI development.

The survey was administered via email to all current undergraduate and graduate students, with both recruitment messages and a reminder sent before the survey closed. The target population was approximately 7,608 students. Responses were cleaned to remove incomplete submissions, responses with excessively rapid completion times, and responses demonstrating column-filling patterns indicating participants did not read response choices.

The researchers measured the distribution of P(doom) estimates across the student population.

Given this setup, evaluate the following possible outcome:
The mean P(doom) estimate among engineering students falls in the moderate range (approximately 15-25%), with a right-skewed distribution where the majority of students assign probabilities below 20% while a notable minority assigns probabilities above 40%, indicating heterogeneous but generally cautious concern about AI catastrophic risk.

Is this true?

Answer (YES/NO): NO